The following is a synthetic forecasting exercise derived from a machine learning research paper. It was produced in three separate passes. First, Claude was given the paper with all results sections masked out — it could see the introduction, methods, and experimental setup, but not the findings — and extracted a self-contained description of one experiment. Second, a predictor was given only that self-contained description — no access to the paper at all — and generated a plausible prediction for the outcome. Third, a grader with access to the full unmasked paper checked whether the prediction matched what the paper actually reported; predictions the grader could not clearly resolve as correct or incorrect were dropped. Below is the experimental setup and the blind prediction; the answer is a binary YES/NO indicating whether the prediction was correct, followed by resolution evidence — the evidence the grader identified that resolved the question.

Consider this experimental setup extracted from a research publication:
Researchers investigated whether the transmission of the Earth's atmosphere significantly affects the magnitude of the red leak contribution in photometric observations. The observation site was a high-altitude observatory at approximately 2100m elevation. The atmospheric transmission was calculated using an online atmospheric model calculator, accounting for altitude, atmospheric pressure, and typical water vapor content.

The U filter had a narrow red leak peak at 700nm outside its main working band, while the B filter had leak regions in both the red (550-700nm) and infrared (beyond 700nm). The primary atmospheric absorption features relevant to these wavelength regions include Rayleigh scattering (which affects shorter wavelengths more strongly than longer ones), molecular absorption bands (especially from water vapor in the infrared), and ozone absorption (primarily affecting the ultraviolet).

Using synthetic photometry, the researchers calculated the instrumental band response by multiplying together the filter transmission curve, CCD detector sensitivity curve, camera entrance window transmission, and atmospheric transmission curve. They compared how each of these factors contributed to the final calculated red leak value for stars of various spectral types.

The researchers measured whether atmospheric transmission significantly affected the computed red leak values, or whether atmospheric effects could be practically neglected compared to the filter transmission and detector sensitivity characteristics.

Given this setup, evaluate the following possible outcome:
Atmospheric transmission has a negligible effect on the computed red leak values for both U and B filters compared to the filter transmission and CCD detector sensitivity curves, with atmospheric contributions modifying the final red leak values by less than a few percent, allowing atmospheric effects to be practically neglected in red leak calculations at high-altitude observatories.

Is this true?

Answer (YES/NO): NO